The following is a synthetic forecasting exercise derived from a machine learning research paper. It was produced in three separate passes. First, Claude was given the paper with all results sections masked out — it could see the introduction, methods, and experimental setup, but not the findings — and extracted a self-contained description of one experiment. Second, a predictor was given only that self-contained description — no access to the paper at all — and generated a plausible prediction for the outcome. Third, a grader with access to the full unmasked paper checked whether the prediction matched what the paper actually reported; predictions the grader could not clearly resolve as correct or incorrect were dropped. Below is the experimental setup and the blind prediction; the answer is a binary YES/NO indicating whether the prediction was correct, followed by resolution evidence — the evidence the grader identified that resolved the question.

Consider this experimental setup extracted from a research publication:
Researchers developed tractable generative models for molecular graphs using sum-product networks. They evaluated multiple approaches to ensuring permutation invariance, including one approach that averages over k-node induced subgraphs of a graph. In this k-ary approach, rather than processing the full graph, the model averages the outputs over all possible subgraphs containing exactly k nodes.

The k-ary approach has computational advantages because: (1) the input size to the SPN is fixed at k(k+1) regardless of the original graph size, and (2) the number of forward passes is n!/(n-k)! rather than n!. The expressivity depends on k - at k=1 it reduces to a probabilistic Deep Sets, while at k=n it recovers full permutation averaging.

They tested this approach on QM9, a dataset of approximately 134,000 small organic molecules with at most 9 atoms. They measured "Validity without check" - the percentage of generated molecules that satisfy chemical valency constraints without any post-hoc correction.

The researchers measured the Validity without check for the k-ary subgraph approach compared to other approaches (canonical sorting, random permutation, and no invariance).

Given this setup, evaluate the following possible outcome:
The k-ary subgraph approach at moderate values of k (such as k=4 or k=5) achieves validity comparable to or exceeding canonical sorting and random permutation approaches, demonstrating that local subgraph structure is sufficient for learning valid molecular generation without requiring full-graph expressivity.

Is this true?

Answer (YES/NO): NO